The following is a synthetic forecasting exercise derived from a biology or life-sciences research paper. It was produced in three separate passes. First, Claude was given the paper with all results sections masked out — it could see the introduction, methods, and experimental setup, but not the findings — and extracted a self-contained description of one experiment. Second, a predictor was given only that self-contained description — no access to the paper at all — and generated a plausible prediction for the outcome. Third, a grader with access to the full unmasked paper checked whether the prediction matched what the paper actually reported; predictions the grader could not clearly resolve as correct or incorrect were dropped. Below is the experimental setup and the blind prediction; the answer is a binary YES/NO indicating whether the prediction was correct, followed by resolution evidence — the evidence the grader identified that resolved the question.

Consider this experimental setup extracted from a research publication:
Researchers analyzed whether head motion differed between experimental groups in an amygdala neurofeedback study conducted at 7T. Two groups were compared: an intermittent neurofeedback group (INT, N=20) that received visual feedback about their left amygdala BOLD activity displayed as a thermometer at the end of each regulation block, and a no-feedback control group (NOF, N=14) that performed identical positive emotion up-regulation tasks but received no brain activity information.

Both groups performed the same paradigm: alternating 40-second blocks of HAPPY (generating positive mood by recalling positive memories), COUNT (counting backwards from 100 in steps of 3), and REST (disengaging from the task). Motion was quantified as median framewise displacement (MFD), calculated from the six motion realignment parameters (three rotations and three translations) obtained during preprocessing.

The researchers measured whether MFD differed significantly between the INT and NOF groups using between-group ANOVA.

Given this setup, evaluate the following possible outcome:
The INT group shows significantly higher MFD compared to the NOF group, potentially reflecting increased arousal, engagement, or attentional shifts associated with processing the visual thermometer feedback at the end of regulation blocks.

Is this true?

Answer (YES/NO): YES